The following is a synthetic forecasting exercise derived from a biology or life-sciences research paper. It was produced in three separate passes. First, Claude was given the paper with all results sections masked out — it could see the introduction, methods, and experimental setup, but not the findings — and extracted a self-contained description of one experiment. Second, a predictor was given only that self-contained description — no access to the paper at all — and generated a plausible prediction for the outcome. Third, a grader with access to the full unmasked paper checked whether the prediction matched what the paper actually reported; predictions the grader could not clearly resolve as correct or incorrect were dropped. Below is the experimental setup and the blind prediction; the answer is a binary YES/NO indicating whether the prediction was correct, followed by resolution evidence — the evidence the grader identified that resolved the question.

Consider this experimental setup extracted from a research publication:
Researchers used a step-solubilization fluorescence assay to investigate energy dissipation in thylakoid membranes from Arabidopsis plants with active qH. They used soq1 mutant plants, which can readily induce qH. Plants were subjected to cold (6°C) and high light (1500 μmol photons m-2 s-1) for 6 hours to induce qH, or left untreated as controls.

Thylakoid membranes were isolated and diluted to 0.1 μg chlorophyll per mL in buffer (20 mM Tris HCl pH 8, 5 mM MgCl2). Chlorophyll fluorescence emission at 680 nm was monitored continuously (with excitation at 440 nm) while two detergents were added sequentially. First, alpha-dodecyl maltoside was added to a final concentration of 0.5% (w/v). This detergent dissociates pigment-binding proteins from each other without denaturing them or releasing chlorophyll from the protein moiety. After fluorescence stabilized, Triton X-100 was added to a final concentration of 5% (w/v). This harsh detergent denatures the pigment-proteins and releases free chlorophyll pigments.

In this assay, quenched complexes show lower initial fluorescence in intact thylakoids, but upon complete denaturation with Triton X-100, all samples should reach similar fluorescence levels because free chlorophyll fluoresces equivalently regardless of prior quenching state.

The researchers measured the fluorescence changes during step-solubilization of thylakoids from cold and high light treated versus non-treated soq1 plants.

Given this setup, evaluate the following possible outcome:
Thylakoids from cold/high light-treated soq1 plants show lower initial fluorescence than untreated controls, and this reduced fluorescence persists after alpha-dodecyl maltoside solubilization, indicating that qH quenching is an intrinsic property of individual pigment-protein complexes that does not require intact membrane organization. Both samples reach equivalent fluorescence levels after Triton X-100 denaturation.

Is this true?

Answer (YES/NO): NO